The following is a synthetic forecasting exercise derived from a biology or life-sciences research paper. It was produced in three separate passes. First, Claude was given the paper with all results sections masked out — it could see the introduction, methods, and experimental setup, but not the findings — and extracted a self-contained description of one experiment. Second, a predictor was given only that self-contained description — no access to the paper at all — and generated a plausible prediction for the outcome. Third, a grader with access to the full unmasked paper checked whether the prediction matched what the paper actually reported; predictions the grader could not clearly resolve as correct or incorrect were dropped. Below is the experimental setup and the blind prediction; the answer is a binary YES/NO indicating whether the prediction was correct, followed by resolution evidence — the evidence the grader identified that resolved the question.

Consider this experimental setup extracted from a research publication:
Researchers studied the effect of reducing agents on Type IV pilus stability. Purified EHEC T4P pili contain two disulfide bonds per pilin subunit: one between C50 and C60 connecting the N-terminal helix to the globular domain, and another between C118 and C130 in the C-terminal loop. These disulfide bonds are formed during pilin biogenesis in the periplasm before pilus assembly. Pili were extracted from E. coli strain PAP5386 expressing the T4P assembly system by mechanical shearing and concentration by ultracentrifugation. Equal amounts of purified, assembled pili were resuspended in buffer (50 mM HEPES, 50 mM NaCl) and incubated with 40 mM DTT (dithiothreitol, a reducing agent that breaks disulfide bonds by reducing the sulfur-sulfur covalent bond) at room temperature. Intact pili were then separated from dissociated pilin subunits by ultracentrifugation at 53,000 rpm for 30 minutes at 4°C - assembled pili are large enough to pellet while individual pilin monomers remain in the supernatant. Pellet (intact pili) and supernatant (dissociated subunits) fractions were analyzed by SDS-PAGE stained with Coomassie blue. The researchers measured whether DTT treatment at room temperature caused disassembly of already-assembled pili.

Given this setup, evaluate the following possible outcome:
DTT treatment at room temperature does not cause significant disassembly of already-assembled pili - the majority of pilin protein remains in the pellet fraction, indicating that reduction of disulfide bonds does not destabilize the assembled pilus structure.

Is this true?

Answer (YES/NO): YES